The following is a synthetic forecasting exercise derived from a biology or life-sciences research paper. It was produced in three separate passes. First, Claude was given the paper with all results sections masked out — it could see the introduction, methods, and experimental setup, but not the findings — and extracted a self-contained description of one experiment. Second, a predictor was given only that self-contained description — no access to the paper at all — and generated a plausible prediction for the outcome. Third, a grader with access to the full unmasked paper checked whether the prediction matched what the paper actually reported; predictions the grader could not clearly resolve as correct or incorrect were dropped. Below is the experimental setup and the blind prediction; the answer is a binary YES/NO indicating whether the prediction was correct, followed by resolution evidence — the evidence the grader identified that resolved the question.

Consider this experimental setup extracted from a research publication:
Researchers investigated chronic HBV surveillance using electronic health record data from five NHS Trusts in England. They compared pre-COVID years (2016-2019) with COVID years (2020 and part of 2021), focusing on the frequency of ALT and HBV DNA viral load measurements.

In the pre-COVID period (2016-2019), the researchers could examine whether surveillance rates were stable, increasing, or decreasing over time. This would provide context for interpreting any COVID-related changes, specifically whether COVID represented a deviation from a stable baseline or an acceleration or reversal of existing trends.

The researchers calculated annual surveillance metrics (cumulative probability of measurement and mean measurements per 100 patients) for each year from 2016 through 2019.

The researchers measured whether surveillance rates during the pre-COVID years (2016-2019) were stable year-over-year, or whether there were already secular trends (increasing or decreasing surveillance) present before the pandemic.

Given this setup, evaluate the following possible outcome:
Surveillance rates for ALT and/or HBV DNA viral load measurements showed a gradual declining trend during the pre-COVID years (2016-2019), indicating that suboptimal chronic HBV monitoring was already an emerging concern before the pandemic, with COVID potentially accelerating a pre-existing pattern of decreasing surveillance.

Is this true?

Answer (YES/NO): NO